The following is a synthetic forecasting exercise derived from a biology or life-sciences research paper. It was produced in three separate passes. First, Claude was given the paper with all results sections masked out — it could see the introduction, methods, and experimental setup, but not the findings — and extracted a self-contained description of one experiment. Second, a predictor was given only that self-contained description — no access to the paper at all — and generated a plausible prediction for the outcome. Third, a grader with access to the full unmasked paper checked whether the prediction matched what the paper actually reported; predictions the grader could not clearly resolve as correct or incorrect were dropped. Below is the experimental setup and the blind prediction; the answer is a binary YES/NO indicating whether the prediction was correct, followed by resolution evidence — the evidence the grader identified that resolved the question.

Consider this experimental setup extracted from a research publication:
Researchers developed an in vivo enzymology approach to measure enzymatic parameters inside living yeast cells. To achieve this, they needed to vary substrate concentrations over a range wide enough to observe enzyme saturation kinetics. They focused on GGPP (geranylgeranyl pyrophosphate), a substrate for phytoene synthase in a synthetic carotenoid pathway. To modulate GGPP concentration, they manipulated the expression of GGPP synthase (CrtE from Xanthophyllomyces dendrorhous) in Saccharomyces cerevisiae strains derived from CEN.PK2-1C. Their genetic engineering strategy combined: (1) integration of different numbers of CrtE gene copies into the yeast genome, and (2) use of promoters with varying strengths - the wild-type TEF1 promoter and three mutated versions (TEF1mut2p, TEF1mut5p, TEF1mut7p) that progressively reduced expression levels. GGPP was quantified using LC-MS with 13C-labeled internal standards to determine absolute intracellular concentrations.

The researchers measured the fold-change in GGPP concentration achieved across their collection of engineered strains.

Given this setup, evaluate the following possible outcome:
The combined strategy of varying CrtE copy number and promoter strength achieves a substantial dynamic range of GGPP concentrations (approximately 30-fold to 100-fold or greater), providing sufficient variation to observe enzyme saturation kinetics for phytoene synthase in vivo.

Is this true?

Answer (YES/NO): YES